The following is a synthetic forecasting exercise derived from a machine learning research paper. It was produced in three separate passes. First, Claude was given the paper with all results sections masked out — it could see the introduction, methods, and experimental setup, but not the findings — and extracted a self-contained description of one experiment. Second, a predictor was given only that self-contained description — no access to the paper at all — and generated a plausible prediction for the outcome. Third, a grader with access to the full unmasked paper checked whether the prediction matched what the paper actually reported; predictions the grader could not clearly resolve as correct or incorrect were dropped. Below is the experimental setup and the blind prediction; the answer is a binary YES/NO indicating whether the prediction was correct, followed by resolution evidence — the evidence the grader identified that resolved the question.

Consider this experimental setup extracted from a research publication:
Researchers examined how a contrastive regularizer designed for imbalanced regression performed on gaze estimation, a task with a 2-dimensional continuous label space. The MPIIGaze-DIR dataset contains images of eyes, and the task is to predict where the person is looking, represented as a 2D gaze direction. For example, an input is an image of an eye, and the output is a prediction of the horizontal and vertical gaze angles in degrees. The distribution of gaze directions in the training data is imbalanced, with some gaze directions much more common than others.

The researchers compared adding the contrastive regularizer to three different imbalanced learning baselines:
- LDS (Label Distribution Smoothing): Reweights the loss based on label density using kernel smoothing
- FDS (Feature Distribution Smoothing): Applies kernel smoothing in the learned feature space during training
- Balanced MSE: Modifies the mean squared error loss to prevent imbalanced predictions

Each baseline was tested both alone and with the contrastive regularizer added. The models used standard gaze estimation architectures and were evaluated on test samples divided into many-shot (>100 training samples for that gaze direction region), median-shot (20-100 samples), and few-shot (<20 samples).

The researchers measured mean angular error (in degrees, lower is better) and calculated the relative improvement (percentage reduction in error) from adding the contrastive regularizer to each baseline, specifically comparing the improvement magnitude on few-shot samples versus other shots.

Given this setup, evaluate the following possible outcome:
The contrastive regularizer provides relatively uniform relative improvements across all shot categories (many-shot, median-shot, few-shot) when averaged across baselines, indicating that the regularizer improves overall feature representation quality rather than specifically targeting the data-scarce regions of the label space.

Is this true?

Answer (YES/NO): NO